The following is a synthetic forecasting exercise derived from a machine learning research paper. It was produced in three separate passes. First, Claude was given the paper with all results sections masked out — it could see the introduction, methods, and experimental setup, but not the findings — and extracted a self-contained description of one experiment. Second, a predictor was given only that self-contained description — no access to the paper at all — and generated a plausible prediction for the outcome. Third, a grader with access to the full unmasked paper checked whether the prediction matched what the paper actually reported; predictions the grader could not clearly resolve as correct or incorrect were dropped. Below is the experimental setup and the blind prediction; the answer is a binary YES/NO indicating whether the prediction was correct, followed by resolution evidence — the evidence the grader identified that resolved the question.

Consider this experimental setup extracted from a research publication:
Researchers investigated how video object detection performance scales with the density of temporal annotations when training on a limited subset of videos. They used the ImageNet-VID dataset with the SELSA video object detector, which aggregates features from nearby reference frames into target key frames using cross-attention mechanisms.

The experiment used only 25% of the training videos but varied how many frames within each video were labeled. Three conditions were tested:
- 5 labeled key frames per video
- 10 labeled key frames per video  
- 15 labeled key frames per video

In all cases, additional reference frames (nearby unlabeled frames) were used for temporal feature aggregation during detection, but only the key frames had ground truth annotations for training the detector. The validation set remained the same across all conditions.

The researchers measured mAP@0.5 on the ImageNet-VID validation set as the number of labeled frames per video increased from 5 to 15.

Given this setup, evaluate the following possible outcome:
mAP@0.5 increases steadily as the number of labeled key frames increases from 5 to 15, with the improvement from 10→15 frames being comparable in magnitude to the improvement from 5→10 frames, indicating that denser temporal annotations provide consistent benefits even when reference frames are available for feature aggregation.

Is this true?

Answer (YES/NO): YES